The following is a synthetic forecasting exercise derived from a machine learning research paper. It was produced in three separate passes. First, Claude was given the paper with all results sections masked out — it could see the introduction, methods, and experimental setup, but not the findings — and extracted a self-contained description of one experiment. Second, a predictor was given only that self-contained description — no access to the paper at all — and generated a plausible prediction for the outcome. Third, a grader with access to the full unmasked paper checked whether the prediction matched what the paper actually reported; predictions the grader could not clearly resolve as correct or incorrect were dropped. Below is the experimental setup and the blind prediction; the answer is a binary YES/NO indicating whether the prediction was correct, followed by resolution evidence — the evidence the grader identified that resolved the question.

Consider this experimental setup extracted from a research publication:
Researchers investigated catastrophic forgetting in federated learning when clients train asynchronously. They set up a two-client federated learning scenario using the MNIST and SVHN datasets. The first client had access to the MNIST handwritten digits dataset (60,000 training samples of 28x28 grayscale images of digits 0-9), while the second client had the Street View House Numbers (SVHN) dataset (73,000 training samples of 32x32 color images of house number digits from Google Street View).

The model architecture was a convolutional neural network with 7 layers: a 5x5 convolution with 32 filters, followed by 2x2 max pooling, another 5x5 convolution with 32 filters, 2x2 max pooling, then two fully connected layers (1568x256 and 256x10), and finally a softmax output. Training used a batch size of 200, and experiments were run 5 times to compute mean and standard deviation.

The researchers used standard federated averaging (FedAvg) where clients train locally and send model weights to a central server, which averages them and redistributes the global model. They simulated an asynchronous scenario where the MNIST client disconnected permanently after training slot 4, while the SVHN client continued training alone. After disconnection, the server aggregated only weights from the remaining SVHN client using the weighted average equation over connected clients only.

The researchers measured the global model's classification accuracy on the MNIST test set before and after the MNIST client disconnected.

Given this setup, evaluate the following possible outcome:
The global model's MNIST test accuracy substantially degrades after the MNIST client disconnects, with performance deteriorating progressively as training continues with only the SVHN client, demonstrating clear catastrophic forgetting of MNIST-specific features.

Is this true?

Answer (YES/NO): YES